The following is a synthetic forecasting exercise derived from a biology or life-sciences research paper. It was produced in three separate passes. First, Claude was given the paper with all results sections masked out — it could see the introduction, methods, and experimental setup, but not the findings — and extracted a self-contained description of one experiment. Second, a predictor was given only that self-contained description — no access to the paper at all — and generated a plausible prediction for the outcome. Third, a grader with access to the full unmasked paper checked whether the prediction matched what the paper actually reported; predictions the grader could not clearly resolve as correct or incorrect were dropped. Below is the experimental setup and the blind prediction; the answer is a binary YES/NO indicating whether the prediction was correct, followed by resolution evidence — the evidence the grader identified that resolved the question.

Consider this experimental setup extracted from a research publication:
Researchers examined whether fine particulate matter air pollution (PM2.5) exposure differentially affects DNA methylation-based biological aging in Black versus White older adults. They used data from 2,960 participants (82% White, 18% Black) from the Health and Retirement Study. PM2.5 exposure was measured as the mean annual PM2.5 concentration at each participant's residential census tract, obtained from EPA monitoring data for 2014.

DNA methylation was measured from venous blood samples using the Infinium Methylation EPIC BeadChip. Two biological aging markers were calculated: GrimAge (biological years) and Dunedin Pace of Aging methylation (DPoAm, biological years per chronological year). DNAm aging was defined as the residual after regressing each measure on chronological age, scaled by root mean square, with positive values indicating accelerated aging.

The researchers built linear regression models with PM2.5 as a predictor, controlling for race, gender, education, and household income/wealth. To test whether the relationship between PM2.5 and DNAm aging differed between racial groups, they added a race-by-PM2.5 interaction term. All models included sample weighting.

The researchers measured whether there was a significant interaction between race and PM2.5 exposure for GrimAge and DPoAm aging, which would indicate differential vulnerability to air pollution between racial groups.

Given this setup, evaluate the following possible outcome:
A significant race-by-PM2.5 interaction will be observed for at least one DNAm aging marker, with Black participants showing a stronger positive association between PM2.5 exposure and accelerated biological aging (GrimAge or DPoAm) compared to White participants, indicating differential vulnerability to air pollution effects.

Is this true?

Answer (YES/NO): YES